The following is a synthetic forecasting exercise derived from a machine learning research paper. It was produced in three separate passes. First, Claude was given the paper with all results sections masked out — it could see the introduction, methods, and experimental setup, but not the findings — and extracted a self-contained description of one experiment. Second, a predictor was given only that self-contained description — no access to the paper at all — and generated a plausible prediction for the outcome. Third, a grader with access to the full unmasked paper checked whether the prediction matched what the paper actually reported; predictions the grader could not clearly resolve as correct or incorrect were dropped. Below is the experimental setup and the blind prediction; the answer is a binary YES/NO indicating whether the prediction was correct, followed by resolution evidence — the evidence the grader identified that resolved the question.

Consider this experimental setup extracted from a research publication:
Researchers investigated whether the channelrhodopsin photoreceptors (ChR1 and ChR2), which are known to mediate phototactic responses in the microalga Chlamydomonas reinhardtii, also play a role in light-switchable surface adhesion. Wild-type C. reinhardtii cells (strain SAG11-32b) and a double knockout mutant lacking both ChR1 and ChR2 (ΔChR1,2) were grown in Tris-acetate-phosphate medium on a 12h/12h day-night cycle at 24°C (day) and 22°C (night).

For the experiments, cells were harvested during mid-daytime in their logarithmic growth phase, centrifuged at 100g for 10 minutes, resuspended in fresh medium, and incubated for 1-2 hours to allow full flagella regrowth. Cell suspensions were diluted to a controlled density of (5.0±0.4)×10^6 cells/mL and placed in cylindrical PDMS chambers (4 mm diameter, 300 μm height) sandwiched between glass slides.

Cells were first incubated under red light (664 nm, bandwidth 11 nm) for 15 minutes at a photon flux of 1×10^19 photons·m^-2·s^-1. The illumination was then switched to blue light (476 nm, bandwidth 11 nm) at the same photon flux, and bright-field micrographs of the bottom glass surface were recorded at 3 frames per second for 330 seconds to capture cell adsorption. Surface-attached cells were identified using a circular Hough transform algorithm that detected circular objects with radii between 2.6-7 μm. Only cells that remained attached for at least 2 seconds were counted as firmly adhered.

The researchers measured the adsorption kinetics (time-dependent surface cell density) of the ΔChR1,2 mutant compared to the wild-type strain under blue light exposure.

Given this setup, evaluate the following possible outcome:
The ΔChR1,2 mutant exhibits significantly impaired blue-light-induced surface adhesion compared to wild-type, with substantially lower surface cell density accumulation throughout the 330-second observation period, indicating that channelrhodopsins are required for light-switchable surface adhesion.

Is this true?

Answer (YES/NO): NO